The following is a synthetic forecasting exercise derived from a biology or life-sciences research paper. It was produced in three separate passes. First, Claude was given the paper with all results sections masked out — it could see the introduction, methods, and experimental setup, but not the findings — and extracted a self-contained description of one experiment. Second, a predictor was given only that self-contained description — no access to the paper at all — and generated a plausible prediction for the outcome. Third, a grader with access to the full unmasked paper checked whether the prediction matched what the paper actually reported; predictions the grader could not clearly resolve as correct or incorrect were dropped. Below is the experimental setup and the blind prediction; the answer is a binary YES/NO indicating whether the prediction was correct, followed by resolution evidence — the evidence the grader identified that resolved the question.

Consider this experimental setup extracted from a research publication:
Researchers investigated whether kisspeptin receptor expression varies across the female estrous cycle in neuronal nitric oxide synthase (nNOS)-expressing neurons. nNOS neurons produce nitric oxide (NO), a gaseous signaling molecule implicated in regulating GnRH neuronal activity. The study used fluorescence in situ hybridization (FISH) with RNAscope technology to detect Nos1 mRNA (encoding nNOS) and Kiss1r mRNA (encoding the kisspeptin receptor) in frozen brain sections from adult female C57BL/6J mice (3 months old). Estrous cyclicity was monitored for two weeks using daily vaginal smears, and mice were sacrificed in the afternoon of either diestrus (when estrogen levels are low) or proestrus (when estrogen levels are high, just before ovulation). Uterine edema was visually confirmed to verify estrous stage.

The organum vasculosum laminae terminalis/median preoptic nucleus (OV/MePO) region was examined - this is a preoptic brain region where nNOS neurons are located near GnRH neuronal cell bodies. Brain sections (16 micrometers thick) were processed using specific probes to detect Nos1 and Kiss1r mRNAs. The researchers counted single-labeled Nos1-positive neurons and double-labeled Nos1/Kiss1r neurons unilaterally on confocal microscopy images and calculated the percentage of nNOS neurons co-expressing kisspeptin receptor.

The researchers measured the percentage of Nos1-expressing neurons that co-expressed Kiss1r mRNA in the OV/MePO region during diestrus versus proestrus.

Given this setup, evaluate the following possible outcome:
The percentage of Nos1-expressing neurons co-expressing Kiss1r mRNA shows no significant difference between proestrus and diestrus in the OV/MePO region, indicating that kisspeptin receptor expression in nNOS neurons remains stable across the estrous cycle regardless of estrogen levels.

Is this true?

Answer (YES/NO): NO